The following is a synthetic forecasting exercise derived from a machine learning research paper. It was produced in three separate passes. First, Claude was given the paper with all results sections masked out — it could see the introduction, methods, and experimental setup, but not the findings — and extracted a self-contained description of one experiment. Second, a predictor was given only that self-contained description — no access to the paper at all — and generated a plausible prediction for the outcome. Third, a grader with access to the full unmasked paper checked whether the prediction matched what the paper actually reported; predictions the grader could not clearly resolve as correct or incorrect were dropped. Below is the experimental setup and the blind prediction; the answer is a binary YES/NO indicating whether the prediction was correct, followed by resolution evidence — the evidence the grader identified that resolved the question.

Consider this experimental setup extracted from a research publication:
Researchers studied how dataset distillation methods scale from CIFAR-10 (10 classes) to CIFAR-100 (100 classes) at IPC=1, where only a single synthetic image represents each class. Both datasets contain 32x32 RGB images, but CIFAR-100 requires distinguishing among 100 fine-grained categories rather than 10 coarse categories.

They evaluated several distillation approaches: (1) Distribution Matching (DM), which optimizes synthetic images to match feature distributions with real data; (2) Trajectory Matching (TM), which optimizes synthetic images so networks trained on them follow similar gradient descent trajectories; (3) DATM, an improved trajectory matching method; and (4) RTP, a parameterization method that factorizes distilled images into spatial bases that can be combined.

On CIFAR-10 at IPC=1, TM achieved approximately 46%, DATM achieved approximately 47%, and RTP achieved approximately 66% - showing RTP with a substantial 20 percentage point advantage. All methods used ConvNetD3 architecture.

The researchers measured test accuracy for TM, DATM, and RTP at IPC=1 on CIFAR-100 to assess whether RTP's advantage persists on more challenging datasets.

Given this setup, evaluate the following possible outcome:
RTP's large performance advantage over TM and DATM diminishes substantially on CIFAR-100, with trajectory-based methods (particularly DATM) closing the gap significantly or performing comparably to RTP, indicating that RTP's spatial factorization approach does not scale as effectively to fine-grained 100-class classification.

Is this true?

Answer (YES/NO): YES